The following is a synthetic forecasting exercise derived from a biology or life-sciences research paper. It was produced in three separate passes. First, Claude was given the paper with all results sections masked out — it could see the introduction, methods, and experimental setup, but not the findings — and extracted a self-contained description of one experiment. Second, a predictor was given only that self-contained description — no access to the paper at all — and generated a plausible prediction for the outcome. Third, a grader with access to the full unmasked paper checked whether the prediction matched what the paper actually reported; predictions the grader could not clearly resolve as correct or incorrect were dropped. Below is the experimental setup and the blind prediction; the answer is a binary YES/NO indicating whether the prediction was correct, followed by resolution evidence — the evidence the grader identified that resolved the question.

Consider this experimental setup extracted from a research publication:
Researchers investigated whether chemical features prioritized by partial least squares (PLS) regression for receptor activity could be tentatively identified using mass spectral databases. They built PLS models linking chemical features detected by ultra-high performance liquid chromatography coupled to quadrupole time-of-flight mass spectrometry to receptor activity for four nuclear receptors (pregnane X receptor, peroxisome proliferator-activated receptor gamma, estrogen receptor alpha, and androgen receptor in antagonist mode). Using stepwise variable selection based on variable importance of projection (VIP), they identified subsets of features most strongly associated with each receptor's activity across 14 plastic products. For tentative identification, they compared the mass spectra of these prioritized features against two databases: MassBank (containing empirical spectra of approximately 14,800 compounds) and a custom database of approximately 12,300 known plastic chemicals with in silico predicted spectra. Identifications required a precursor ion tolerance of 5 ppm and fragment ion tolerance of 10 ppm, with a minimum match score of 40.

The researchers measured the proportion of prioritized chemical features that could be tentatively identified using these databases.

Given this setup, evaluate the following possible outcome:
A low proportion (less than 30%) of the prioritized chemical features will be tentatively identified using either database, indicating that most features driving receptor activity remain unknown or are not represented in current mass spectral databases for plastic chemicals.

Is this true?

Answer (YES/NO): YES